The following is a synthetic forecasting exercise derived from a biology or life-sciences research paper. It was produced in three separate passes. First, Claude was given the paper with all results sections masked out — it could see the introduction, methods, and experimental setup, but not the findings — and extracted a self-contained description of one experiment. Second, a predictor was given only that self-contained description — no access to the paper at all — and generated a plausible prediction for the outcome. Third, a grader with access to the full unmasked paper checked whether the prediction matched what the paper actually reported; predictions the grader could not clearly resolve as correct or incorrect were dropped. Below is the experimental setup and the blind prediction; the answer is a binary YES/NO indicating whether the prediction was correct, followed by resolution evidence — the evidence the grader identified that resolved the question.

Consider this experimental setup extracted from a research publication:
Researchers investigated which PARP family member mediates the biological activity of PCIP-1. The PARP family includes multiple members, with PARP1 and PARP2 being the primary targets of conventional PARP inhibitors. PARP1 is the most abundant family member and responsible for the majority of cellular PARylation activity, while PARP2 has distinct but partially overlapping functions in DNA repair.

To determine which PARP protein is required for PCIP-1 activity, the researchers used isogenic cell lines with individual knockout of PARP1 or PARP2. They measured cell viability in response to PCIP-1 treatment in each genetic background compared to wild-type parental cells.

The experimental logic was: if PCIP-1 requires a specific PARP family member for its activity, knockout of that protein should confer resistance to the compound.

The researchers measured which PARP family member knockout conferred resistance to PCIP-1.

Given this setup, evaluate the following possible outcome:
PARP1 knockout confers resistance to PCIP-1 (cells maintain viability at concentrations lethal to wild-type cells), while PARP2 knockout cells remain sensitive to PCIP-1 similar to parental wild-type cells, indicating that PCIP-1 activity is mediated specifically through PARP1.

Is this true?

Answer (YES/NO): NO